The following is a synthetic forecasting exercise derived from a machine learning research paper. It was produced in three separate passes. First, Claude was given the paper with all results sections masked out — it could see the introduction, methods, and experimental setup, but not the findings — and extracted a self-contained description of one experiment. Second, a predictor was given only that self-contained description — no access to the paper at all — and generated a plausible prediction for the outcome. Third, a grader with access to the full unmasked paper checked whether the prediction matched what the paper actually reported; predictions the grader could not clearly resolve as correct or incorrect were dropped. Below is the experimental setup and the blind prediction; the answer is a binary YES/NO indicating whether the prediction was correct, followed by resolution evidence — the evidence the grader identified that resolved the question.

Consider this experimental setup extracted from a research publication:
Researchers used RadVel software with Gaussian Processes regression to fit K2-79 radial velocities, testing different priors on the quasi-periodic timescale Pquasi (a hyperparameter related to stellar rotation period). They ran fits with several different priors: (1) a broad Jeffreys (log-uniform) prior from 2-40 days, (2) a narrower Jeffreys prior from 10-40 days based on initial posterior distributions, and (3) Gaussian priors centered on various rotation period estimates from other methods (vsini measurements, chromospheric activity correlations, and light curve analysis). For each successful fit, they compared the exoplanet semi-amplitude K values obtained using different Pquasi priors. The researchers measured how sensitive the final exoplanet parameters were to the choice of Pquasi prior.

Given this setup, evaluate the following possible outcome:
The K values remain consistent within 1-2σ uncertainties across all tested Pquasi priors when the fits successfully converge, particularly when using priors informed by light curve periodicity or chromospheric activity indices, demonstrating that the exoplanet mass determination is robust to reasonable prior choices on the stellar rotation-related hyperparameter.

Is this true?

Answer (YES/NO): YES